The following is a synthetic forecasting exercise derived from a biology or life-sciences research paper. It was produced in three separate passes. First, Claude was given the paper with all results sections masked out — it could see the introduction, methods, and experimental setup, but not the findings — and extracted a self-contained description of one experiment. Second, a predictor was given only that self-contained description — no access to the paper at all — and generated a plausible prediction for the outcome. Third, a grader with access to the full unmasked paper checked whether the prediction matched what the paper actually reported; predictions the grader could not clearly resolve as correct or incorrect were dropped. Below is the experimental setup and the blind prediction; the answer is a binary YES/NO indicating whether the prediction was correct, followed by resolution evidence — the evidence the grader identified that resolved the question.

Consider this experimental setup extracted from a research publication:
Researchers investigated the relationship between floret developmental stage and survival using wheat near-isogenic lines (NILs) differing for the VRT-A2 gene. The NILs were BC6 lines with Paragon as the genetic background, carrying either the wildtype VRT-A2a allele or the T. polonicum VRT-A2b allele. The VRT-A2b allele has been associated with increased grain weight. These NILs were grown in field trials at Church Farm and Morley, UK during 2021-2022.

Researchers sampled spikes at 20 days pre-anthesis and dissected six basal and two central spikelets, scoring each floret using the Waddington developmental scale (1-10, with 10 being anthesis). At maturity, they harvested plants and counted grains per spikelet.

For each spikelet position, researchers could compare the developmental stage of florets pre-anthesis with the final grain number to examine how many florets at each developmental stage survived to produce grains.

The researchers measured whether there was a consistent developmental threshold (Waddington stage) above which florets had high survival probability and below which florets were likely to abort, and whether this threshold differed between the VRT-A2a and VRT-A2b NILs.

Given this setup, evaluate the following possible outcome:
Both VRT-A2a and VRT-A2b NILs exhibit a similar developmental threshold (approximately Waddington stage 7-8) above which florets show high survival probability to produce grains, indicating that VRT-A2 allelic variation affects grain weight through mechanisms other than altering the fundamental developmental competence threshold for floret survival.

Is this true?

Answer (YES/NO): NO